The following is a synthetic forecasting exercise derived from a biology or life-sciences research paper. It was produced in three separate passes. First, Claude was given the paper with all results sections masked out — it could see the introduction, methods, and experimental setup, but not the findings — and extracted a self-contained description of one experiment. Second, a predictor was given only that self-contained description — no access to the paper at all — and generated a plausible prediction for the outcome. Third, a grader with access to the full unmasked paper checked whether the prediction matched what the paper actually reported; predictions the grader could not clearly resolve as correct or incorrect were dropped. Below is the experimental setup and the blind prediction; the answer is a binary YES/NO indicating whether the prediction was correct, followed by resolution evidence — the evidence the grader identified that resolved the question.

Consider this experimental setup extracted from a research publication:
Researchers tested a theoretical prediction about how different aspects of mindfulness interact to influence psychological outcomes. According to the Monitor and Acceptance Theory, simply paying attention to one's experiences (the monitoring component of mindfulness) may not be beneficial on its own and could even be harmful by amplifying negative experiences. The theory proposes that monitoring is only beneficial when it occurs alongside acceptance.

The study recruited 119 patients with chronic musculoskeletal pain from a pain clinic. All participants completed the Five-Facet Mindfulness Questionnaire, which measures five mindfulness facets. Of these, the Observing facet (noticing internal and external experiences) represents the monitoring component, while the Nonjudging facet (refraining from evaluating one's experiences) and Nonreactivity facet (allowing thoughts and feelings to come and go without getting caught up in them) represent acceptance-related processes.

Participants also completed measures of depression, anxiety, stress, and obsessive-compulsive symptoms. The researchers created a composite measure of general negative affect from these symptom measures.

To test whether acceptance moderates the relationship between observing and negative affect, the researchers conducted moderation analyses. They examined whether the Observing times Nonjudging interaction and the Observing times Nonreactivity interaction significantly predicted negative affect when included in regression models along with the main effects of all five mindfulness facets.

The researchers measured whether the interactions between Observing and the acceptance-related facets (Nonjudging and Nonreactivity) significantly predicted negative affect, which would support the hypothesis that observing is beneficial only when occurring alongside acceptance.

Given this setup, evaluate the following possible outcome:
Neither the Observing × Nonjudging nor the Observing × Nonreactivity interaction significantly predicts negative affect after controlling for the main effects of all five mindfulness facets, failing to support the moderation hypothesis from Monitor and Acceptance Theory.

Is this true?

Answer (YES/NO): YES